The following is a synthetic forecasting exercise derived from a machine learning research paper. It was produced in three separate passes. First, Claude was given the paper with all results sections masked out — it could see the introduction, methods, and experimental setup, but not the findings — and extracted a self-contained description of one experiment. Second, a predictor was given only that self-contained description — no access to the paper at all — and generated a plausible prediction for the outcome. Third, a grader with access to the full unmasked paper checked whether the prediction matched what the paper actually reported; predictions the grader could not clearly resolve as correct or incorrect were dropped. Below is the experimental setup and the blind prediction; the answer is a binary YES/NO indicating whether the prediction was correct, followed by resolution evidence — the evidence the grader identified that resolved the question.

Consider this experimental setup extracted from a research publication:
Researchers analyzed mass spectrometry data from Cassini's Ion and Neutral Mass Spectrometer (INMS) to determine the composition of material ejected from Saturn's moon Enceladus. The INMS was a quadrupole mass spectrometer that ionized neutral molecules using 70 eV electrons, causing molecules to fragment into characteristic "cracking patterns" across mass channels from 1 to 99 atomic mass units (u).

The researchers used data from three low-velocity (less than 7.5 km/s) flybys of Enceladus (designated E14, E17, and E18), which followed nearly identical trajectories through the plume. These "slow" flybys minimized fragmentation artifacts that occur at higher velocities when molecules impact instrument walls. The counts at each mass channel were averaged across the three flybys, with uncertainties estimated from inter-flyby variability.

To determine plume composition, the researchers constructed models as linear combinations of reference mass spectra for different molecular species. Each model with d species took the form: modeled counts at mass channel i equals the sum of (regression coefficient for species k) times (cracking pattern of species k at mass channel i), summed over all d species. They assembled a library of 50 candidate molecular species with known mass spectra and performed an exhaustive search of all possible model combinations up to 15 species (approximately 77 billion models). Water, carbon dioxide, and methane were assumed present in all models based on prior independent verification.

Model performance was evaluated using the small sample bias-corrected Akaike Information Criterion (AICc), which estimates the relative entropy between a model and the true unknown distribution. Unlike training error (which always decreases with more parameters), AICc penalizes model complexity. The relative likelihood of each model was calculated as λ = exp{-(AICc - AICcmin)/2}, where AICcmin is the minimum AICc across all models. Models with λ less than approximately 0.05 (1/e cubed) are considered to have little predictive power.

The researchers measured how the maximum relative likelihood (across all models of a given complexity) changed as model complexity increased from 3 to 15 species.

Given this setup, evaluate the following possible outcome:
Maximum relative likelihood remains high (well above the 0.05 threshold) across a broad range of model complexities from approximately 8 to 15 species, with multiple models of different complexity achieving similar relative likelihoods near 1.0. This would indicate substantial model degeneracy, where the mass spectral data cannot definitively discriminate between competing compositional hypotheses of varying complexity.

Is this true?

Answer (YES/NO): NO